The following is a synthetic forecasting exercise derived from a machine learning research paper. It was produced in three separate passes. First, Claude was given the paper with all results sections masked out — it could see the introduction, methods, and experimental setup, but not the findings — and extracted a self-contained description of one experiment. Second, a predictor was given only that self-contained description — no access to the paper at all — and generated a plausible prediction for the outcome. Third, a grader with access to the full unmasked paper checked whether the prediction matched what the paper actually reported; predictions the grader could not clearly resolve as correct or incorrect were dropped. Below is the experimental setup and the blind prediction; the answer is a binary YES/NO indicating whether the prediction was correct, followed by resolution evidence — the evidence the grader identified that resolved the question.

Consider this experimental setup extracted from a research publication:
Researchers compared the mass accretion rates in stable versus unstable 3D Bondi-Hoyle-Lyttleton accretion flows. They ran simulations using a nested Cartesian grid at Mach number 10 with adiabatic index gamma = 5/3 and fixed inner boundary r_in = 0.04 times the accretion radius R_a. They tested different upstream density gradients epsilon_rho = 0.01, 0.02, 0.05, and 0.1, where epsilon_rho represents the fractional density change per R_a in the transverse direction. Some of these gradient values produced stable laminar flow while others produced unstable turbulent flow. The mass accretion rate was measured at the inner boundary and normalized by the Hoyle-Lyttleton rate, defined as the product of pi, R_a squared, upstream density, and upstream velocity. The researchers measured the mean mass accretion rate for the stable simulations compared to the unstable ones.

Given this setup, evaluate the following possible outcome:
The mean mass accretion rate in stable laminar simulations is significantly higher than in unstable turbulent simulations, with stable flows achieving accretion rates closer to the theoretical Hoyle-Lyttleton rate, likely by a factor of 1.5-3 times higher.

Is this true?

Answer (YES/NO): NO